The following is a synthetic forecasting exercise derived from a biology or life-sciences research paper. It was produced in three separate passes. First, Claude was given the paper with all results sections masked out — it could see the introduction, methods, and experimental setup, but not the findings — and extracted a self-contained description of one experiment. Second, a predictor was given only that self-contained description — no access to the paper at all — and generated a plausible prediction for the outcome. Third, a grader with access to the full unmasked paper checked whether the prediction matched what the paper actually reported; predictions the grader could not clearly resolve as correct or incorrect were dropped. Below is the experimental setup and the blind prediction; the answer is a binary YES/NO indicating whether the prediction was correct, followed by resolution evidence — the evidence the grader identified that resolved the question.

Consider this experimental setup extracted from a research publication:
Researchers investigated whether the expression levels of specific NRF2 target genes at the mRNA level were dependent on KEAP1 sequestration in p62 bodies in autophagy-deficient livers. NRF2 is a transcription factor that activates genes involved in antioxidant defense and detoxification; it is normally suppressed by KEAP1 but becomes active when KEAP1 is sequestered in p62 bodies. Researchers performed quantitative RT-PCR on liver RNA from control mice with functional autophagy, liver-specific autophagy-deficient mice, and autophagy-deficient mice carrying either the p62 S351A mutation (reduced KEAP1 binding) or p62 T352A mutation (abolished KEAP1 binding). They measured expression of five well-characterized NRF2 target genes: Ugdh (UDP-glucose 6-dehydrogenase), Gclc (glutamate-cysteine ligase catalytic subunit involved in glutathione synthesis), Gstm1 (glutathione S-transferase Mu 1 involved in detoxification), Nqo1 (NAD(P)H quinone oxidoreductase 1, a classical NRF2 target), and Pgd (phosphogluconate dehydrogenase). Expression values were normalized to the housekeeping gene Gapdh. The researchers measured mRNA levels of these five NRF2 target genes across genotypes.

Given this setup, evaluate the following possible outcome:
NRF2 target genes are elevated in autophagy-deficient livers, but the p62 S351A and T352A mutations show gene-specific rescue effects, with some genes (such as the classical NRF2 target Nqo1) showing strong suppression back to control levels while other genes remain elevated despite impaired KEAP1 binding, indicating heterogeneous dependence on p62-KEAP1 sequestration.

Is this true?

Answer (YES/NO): NO